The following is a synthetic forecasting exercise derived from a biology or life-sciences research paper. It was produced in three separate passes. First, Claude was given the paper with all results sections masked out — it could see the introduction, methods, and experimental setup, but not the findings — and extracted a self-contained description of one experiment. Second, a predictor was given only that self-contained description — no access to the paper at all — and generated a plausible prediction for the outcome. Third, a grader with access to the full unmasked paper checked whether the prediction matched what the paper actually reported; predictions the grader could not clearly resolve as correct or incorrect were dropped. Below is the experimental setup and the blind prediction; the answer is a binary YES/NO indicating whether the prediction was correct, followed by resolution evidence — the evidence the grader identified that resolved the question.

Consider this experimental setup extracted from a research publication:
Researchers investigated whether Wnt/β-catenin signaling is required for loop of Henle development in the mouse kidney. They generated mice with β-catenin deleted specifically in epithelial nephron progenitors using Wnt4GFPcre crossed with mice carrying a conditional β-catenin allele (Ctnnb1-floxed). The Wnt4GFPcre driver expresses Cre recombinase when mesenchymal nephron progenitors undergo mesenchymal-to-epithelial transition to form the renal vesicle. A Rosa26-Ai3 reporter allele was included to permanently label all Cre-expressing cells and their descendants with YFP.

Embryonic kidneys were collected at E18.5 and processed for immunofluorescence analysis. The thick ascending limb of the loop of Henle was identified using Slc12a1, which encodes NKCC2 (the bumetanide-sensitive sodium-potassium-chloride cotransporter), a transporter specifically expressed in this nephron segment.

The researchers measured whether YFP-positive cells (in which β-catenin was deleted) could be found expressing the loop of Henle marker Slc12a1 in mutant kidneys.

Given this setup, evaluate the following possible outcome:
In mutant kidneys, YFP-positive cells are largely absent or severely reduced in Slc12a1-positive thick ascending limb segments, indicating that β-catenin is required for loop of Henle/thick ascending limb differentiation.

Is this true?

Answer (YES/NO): NO